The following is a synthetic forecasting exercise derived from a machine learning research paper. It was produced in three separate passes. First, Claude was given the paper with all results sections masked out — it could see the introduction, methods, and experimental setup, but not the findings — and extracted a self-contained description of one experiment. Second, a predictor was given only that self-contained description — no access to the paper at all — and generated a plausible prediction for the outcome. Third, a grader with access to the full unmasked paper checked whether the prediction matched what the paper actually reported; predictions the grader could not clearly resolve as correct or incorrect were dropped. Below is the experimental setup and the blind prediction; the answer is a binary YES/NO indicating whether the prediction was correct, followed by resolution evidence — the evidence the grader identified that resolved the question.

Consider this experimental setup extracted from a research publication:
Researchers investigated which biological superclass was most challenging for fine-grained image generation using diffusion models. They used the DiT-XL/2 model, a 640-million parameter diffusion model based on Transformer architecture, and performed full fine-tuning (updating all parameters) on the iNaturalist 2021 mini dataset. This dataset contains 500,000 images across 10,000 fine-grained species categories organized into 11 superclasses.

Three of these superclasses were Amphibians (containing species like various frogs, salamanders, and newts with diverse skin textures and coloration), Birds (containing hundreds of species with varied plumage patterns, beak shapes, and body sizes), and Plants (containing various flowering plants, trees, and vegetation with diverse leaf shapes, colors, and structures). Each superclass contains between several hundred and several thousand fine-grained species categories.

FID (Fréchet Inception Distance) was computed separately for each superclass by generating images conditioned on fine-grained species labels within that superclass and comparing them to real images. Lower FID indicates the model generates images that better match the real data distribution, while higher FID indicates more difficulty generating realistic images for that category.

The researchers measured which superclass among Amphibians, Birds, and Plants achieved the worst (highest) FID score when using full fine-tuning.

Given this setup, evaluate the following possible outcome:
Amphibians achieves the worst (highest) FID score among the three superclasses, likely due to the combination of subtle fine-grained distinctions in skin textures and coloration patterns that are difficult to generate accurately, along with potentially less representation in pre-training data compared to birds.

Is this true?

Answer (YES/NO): YES